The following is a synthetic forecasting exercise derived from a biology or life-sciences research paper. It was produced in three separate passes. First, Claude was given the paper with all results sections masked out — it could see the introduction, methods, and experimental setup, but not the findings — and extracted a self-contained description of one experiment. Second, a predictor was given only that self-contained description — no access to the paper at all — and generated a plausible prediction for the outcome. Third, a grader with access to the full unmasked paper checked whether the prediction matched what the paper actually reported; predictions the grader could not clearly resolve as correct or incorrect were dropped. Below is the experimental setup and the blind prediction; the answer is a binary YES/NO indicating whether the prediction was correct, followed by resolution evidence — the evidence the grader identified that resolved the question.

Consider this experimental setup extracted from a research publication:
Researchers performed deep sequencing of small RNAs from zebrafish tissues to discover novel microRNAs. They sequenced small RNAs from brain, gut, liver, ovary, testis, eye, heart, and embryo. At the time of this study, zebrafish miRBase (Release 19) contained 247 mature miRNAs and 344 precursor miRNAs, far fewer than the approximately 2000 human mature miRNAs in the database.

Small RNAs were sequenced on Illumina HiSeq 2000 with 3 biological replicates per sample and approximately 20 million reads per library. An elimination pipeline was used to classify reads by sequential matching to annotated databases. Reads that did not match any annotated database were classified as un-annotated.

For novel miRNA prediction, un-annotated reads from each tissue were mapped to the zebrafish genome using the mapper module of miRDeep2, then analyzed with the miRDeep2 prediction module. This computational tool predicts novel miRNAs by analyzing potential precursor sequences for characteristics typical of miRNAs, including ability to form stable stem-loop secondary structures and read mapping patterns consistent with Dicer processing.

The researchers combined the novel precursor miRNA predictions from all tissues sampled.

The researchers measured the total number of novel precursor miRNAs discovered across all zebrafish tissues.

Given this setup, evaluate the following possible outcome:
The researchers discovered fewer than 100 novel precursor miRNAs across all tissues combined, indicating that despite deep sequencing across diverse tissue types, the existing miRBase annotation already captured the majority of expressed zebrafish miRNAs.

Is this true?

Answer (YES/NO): NO